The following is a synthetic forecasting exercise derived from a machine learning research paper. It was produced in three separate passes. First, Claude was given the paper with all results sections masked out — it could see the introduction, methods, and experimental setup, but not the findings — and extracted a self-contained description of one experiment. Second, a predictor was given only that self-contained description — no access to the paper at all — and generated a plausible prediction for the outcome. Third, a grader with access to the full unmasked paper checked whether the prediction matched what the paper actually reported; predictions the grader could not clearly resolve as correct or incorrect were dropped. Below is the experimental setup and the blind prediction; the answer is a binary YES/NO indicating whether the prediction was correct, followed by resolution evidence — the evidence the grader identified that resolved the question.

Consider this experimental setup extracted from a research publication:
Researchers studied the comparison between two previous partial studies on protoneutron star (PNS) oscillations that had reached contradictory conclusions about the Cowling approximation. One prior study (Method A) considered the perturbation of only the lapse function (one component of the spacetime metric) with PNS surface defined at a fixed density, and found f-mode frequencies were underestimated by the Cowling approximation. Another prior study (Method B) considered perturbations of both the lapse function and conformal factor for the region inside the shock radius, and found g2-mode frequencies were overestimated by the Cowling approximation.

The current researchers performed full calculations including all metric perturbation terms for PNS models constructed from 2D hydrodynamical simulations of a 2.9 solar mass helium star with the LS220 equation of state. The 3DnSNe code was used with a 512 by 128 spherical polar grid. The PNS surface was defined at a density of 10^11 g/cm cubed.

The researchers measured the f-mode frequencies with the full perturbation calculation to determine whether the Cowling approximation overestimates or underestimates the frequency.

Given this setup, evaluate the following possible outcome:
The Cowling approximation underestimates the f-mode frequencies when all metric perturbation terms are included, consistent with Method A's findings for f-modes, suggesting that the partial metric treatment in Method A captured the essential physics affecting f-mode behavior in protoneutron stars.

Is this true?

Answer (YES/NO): NO